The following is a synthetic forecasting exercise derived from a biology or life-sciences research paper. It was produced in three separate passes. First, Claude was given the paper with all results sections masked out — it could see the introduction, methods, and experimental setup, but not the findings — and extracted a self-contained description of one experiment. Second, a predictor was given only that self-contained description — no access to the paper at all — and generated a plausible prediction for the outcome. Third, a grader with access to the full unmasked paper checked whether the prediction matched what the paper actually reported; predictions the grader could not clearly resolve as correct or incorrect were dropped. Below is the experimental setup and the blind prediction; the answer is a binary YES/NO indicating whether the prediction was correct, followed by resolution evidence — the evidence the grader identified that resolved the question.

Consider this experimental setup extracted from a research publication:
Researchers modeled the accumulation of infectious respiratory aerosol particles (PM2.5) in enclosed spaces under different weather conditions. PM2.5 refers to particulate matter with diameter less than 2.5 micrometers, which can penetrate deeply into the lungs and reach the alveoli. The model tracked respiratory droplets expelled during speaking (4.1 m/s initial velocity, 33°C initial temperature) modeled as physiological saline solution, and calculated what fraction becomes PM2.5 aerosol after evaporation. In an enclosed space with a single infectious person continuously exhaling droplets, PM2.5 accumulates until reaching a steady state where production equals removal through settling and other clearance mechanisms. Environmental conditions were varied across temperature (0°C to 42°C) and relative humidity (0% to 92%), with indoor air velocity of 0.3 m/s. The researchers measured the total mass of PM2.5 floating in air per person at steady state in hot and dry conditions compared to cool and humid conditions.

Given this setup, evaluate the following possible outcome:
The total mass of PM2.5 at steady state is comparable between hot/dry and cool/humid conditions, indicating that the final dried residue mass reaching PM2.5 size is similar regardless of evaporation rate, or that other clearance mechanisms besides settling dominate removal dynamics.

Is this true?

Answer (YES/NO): NO